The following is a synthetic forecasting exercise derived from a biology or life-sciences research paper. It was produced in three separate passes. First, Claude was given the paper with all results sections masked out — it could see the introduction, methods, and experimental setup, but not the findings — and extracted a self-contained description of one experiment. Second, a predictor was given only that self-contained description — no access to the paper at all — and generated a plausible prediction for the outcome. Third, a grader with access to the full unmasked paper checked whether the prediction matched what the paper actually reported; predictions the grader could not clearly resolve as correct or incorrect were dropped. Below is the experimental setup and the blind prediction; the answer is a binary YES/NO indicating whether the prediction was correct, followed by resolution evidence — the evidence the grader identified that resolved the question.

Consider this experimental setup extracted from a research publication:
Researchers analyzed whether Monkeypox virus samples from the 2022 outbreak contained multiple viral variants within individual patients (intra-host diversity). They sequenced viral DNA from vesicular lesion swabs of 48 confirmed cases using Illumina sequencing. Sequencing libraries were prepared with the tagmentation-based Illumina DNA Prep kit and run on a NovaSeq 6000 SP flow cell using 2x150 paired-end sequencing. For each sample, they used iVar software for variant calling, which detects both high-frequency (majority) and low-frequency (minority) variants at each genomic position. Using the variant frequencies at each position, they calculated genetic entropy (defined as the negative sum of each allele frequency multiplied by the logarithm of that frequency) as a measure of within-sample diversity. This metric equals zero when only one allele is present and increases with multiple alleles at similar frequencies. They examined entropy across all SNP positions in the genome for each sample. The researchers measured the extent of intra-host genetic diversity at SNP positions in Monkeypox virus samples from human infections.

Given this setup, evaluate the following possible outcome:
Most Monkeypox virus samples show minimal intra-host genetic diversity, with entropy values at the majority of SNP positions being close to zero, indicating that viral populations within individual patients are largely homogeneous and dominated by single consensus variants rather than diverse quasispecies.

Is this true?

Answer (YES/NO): YES